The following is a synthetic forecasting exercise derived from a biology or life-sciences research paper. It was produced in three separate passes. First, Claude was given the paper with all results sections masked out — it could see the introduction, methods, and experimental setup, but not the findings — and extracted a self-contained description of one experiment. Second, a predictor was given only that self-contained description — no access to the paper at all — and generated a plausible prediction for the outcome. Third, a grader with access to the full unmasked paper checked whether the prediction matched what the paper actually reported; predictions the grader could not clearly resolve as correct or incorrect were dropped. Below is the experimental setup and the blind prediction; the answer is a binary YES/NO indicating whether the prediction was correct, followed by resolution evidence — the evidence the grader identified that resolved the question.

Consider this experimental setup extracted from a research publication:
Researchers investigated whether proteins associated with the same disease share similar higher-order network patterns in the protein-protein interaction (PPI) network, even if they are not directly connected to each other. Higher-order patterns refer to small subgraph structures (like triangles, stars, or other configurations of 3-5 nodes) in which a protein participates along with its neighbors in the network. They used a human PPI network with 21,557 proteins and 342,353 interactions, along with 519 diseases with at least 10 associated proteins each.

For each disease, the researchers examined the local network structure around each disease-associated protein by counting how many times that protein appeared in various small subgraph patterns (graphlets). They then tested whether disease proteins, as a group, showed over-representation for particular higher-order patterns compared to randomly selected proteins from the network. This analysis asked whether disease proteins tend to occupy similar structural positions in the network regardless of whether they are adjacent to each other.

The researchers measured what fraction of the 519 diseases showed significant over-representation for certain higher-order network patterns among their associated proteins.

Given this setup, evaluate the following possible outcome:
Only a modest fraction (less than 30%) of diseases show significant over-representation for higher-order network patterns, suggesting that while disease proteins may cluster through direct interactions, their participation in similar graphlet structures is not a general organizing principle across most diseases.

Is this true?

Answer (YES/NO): NO